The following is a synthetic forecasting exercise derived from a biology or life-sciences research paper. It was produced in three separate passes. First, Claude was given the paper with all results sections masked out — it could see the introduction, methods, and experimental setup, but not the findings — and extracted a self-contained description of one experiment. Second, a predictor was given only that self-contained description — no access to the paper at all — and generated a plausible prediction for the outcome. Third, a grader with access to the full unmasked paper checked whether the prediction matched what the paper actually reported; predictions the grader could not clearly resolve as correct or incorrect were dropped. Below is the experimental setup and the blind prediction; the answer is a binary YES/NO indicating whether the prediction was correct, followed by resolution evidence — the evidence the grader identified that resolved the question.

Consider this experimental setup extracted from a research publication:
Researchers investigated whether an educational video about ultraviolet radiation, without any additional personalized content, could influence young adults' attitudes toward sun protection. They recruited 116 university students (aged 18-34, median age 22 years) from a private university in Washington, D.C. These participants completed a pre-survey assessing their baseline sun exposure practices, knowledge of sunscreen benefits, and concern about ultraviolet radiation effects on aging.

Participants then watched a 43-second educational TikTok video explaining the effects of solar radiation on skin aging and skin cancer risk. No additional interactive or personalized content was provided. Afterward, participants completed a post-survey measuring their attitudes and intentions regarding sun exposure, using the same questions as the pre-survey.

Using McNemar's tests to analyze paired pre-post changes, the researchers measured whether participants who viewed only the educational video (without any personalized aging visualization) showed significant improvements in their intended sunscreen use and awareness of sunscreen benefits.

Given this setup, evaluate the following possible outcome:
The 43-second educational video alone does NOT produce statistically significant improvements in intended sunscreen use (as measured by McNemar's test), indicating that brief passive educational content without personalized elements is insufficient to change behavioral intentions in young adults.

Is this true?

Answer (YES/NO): NO